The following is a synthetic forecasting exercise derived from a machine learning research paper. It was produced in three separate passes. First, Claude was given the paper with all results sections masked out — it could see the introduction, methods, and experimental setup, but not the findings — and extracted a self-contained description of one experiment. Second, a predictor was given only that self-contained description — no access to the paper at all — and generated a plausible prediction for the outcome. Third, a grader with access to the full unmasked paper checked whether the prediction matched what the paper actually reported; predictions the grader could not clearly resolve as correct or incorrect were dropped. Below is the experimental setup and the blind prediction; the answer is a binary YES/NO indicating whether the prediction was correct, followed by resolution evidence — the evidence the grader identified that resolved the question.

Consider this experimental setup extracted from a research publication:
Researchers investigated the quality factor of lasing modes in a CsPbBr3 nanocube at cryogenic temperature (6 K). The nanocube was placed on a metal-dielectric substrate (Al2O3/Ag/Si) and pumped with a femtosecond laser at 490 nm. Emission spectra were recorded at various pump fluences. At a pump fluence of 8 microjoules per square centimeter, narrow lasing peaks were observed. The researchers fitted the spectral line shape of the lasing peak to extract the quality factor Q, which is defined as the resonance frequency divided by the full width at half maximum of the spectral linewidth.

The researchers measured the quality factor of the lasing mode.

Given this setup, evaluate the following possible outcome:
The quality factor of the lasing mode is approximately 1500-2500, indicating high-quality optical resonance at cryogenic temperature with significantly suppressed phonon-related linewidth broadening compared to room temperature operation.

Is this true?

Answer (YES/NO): YES